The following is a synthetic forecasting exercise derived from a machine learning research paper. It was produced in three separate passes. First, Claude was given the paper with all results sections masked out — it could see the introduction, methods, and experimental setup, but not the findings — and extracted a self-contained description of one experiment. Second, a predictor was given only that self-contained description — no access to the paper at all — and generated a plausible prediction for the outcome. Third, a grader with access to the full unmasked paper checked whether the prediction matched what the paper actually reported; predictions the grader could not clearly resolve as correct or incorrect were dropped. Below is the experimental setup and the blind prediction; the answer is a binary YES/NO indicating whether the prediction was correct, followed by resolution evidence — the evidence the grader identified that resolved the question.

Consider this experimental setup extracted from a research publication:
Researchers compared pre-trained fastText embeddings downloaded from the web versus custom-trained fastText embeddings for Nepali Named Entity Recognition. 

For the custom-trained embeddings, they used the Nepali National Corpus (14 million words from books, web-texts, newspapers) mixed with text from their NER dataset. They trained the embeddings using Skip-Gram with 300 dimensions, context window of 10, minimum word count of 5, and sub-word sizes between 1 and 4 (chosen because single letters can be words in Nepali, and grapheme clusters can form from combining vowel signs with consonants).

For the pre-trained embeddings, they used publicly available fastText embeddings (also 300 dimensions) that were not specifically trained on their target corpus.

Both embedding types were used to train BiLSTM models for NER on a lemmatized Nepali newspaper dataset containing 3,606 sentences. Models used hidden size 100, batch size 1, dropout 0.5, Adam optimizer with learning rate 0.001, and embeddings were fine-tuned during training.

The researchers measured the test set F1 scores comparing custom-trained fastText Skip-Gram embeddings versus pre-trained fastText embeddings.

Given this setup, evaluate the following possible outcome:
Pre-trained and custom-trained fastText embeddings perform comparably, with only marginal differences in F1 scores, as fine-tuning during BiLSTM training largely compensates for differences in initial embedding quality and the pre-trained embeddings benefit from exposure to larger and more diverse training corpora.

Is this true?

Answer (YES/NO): NO